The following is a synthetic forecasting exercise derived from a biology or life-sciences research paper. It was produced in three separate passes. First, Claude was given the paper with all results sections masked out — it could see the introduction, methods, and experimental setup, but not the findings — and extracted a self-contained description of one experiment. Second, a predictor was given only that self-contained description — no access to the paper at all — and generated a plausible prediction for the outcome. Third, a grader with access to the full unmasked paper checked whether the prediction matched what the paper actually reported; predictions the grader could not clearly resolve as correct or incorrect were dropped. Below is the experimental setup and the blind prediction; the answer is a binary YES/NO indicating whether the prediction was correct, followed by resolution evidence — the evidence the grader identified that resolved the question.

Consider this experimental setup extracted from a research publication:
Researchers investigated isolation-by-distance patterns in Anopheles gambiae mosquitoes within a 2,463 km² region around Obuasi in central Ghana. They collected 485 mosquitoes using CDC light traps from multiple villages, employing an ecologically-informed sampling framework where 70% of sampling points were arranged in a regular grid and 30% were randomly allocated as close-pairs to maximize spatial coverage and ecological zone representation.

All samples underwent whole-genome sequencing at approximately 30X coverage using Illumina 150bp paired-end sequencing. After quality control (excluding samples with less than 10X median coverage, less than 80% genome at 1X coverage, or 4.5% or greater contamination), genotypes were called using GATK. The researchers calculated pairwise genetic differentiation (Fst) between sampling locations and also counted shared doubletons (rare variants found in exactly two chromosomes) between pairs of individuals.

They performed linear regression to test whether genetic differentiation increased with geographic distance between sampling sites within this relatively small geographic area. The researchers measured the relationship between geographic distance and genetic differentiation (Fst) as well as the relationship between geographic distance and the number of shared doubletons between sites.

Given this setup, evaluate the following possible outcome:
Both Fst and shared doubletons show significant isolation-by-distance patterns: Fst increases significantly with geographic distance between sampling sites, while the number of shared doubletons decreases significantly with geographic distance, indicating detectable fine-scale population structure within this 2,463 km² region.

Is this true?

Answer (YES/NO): YES